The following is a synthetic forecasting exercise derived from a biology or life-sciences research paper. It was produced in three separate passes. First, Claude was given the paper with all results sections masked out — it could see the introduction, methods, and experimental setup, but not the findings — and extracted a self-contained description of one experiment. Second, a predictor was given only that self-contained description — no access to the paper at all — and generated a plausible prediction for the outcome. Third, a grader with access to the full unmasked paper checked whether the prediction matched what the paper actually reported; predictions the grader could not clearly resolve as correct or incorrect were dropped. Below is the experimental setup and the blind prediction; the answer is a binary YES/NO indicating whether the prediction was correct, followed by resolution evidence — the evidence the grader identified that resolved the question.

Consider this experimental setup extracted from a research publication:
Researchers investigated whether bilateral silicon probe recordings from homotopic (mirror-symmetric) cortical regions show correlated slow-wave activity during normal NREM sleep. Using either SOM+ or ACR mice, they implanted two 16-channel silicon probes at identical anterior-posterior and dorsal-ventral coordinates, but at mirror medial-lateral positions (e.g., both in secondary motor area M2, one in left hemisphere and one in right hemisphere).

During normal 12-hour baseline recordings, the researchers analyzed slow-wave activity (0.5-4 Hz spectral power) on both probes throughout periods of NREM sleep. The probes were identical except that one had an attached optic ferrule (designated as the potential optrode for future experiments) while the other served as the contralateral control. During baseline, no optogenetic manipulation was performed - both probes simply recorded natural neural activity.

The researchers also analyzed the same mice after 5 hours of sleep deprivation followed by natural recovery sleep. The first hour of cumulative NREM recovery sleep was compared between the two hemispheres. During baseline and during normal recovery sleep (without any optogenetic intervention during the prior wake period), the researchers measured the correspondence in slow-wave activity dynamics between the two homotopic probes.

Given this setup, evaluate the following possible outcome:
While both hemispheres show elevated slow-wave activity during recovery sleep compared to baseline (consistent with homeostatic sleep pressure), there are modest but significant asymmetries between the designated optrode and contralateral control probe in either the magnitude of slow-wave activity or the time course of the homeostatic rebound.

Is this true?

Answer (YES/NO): NO